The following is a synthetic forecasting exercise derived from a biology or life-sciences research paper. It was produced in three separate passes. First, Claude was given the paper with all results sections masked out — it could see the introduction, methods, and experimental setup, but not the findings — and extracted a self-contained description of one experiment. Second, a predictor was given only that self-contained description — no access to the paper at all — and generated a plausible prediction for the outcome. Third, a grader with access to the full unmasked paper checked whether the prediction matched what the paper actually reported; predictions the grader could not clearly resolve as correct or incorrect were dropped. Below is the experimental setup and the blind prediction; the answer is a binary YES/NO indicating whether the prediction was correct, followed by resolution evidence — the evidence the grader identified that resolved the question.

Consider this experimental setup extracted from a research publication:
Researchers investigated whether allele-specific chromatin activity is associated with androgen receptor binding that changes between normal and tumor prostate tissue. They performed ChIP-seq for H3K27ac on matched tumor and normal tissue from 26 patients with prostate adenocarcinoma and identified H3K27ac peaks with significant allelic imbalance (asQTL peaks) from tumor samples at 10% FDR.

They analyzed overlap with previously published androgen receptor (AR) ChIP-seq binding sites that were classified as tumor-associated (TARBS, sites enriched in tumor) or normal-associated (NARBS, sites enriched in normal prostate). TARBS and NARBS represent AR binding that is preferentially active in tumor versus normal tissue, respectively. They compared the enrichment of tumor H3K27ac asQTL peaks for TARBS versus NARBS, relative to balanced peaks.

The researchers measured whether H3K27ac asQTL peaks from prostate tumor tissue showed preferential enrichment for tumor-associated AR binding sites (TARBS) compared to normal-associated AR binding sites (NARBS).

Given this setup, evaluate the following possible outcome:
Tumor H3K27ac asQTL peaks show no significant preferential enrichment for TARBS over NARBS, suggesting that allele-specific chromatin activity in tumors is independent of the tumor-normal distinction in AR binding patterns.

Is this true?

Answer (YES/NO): NO